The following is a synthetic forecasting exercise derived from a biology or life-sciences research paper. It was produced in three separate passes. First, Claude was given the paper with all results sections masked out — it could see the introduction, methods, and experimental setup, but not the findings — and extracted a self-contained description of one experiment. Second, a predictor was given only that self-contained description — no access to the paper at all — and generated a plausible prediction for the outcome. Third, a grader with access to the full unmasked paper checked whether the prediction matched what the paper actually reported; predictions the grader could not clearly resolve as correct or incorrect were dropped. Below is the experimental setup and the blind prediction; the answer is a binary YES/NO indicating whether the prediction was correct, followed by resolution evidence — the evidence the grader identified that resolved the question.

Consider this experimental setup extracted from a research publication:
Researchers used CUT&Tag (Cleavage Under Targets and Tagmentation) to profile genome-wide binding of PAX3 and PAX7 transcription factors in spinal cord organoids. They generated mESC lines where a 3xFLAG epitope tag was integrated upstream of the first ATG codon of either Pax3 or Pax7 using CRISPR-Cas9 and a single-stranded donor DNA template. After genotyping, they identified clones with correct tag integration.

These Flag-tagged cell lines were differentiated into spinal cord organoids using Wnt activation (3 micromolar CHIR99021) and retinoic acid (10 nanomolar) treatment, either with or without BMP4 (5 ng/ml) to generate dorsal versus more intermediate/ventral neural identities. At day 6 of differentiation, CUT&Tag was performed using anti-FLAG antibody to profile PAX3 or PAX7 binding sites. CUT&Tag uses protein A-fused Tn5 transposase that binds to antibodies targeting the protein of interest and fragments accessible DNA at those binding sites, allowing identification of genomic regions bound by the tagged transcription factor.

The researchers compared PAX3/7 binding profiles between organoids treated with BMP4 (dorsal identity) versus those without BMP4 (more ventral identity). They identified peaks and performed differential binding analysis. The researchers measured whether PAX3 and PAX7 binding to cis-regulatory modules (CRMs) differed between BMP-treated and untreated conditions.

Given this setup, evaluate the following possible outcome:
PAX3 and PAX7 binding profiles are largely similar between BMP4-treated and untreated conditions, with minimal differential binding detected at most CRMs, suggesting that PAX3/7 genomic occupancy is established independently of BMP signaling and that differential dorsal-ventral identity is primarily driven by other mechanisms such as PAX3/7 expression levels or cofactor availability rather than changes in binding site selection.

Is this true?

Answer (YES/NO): NO